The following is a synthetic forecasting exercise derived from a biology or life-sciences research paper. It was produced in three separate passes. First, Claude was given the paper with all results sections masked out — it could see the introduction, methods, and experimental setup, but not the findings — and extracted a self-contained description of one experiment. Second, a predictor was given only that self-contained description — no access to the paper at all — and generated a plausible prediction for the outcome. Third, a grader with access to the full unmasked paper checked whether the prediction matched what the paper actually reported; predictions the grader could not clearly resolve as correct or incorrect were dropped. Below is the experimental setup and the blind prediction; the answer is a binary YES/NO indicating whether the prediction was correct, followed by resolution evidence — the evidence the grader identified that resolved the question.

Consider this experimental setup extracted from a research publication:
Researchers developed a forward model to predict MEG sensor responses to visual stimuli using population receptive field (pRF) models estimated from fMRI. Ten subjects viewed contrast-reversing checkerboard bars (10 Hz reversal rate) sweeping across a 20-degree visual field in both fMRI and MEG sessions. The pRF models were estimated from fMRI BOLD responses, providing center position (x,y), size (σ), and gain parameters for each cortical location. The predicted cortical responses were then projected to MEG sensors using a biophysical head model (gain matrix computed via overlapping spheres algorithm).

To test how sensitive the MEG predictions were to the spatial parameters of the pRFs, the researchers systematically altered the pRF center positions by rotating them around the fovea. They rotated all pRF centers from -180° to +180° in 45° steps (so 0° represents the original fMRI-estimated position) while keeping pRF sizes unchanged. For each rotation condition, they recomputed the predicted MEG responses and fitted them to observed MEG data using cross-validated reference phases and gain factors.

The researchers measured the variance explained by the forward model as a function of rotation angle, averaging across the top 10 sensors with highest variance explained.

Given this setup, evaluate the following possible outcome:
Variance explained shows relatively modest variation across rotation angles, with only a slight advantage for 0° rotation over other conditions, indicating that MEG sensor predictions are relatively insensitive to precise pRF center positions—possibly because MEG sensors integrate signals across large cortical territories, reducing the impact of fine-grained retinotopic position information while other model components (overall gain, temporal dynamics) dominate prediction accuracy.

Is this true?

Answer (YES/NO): NO